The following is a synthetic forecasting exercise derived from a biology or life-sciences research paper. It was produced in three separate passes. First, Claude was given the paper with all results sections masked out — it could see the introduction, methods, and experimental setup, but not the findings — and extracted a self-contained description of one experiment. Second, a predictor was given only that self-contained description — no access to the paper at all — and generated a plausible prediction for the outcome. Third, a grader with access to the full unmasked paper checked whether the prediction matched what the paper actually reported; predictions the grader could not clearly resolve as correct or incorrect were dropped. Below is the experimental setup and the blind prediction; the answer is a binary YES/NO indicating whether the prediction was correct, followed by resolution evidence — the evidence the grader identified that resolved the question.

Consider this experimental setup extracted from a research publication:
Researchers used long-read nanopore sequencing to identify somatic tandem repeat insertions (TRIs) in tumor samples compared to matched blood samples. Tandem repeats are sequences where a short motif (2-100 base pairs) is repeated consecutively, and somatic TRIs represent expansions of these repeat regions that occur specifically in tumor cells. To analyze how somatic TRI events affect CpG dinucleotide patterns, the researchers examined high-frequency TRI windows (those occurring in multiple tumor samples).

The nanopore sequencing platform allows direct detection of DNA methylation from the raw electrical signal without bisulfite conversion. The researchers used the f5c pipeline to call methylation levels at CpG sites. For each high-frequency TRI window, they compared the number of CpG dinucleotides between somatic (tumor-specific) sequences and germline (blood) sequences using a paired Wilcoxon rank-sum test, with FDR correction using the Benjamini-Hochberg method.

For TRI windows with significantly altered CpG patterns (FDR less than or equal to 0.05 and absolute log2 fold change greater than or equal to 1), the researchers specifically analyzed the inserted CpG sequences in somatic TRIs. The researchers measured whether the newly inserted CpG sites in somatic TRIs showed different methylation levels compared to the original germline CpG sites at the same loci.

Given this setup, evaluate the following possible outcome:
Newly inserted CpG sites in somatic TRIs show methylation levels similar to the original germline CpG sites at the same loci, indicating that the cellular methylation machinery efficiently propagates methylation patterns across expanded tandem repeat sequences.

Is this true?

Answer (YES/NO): NO